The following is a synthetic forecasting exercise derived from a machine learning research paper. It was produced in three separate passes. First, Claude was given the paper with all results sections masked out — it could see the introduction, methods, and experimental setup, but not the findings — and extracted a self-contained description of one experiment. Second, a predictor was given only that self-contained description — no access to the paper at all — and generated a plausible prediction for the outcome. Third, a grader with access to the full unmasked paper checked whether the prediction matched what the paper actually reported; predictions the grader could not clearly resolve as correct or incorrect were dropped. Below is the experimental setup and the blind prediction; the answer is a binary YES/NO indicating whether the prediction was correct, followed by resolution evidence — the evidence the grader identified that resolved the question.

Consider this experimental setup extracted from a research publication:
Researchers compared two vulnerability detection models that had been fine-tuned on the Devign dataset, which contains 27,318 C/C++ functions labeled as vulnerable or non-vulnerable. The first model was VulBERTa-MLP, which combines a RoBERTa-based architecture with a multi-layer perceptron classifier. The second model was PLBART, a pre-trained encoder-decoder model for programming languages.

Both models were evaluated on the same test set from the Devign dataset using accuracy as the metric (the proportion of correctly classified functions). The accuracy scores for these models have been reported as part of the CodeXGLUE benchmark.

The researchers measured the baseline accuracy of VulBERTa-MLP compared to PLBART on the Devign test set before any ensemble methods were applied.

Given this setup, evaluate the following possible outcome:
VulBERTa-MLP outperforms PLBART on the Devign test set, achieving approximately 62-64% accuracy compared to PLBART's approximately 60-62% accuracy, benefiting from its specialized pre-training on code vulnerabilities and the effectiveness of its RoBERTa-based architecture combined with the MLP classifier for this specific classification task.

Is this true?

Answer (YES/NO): NO